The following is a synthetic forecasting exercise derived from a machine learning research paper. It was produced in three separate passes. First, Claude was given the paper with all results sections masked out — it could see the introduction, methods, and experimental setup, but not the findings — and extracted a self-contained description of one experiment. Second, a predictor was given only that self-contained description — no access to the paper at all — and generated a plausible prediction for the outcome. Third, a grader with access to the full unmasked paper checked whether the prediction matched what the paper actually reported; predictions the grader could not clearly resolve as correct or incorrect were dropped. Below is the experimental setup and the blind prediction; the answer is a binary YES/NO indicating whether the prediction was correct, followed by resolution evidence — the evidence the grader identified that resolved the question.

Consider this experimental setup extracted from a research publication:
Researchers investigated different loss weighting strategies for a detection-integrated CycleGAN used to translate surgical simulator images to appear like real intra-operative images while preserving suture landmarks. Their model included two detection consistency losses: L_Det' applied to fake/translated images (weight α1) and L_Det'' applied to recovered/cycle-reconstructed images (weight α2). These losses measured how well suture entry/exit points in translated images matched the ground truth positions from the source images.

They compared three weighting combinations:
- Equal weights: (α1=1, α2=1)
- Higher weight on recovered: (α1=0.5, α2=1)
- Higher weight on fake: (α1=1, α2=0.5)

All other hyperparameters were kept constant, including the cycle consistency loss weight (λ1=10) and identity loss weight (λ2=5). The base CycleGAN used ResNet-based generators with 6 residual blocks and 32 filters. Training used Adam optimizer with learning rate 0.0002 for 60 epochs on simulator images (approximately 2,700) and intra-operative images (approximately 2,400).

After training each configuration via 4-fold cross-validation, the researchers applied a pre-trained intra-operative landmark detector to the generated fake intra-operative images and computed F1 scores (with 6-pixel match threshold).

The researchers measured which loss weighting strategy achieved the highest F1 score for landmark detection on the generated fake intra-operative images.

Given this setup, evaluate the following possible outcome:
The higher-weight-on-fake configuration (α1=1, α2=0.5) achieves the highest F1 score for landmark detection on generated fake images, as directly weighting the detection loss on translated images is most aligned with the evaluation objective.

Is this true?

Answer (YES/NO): NO